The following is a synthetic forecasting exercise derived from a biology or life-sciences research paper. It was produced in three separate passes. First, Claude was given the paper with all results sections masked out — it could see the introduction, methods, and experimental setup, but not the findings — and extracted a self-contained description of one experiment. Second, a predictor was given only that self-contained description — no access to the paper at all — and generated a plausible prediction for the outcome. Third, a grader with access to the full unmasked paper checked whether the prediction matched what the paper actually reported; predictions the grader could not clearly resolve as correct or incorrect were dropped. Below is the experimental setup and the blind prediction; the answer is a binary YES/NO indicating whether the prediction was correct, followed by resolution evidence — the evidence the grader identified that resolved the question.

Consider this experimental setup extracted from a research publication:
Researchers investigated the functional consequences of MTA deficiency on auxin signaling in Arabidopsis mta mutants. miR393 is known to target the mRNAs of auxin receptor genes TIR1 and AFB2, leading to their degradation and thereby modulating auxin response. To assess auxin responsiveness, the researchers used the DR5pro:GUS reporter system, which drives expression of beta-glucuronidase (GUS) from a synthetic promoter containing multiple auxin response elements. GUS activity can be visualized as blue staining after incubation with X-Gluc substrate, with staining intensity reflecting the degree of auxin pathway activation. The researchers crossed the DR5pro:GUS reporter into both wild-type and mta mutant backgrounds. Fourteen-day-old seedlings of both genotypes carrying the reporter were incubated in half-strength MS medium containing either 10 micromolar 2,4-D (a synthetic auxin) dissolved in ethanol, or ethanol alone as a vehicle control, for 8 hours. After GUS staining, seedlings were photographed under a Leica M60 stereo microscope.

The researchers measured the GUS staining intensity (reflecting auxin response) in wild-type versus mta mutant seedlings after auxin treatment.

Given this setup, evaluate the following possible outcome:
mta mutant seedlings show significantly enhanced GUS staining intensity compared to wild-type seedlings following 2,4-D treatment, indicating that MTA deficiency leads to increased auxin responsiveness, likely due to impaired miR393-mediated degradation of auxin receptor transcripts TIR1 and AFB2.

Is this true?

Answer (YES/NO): NO